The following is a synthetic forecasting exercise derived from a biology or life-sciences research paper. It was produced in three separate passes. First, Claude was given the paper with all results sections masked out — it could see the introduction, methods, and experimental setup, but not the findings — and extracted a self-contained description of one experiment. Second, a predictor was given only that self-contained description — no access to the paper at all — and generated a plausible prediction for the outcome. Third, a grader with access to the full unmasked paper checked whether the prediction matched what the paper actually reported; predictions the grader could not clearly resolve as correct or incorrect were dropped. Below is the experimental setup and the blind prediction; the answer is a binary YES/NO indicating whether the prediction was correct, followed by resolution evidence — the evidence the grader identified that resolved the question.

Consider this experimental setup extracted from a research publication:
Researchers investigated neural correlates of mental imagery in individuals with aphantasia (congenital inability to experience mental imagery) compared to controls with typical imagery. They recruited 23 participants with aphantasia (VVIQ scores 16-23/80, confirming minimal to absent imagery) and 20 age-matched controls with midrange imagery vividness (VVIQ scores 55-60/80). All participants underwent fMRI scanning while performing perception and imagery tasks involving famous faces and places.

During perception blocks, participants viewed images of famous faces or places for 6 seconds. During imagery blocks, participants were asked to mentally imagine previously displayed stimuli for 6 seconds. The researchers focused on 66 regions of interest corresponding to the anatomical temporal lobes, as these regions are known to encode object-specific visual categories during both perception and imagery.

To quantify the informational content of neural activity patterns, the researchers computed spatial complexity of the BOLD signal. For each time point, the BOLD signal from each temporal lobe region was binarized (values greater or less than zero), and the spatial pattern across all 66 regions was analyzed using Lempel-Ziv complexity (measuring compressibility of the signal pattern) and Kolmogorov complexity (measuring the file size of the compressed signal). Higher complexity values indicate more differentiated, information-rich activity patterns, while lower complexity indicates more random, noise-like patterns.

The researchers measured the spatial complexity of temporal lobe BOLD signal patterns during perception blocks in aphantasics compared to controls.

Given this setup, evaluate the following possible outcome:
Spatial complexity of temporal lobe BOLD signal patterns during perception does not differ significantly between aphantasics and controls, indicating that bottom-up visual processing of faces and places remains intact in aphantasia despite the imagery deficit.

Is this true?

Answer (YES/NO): YES